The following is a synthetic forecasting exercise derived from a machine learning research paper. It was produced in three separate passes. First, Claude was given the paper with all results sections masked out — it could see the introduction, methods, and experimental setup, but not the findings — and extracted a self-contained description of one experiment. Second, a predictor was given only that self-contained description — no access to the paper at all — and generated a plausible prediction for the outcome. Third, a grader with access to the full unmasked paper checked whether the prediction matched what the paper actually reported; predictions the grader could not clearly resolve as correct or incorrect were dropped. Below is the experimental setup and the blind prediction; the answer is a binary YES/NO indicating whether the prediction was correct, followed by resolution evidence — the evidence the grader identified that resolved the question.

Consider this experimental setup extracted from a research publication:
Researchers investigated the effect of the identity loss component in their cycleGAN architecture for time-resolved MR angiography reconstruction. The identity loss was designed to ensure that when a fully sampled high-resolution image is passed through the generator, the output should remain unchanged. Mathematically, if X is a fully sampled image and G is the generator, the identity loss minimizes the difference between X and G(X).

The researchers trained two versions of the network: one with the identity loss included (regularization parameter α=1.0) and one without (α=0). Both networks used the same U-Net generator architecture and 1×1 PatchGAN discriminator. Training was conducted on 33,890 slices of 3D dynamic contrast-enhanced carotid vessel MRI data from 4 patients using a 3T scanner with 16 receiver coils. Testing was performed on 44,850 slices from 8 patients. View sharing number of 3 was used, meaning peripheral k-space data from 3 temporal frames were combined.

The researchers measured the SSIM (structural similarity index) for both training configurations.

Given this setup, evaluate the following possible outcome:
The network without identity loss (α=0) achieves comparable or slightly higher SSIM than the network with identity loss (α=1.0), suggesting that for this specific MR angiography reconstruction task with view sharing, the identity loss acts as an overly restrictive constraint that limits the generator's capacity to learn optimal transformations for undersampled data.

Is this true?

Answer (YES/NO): NO